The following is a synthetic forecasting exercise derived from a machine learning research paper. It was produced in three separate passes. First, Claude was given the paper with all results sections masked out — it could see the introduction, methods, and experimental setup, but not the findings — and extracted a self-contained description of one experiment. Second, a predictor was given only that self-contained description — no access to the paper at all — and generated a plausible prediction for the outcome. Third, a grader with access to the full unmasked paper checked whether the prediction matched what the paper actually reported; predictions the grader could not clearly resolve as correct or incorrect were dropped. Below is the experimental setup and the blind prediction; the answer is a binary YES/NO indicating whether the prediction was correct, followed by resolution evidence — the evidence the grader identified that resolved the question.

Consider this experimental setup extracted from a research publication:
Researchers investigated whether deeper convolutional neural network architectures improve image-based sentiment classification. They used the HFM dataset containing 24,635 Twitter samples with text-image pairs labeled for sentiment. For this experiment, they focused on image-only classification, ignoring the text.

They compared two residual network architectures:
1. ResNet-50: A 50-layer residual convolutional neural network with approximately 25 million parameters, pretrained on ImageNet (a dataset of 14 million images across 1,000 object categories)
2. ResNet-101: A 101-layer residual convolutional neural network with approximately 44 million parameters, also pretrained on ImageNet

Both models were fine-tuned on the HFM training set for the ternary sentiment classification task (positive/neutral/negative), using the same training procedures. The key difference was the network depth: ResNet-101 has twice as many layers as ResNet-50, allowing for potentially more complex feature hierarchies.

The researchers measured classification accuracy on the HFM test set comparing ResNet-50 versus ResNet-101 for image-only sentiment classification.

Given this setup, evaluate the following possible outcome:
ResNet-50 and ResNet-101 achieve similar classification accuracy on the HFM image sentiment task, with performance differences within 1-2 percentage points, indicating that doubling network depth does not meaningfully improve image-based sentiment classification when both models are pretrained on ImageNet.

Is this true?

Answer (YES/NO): YES